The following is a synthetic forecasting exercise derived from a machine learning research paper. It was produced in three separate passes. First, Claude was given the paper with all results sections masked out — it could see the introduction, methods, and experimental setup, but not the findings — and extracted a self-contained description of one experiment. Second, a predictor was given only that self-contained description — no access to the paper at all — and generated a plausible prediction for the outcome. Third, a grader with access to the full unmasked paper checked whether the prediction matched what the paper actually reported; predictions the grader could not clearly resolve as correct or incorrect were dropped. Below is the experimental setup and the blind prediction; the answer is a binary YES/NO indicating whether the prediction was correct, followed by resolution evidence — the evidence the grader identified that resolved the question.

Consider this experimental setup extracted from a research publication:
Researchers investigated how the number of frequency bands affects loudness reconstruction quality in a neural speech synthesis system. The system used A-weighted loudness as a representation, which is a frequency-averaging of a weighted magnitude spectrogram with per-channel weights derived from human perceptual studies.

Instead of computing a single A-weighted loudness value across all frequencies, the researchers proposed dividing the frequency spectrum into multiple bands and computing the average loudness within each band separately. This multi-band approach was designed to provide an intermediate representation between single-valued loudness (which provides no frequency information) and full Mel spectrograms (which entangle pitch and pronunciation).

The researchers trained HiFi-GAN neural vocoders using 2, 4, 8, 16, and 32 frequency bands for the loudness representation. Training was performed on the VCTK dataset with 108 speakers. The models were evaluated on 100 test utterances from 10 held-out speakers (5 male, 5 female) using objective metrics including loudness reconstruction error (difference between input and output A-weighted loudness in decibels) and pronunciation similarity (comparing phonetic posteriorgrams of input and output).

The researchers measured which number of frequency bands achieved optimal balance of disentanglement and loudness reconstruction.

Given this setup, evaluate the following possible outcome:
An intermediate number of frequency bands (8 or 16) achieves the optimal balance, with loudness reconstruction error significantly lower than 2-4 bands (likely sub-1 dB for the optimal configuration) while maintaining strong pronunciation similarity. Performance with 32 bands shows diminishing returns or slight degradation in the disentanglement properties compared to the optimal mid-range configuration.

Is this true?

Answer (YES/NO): YES